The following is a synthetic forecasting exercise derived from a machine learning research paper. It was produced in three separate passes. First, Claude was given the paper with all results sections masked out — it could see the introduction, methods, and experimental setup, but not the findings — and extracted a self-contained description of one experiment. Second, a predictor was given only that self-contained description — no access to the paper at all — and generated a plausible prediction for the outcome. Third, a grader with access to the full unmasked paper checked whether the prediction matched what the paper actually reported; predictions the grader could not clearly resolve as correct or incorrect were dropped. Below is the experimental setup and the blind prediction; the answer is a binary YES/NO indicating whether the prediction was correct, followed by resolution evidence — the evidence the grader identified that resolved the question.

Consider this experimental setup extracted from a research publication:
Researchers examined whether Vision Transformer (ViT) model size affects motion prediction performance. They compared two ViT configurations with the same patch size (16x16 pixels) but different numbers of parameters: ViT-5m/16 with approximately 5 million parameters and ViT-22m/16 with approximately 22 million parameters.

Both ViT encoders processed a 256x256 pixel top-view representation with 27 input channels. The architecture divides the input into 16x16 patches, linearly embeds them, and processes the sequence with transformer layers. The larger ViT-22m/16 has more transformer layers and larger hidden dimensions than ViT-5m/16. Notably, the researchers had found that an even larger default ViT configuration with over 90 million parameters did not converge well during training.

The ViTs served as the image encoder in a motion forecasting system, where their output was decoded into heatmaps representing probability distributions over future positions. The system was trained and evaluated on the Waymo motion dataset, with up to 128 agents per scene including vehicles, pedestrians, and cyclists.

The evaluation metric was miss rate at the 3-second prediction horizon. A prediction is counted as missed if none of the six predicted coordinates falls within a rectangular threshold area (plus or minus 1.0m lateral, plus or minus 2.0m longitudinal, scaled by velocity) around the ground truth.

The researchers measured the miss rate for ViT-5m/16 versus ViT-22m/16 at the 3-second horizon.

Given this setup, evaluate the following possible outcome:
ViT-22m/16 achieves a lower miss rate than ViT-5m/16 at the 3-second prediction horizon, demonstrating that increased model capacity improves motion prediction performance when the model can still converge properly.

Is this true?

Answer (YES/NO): NO